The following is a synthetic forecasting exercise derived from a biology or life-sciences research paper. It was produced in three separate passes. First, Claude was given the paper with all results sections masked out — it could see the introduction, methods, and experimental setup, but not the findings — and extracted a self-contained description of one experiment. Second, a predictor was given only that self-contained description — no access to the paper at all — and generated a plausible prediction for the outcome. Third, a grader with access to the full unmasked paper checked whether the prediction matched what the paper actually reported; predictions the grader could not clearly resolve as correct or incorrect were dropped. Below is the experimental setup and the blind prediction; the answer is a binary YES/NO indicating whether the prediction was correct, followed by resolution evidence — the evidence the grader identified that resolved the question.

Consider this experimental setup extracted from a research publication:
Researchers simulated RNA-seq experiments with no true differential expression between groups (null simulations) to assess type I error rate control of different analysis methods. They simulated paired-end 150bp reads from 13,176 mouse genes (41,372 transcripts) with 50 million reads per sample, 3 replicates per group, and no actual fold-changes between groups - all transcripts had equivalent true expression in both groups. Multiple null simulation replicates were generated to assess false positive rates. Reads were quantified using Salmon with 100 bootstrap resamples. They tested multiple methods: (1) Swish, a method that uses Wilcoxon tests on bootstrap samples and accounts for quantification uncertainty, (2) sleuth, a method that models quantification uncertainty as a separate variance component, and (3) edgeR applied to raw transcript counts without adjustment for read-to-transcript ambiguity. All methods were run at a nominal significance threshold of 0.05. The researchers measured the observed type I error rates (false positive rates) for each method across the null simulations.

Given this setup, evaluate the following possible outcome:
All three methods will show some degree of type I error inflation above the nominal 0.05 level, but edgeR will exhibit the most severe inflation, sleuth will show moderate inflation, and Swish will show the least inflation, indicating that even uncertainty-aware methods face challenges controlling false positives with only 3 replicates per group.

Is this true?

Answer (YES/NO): NO